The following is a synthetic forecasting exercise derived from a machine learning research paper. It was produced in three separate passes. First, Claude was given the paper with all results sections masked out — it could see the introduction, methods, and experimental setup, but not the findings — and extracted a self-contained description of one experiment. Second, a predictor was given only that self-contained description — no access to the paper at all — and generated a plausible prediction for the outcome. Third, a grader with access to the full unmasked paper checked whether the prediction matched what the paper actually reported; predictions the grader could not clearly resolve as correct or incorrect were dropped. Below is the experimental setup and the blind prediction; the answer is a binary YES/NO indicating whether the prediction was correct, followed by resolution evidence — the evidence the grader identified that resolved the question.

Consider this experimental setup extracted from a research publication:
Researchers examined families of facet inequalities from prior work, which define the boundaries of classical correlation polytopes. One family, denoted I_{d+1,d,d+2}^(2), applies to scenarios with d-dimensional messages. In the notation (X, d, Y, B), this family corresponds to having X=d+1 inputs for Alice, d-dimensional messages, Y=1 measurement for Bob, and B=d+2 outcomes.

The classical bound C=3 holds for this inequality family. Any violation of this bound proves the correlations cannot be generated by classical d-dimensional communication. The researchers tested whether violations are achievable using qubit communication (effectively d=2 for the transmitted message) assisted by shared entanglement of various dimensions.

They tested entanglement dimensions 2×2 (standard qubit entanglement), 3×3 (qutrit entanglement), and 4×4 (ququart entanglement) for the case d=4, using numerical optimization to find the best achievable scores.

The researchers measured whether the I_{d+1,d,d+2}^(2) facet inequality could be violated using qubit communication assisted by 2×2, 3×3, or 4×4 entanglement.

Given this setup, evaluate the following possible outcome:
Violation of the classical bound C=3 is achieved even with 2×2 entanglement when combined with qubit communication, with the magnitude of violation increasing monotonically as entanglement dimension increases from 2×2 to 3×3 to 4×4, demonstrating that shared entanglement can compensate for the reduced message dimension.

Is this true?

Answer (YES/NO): NO